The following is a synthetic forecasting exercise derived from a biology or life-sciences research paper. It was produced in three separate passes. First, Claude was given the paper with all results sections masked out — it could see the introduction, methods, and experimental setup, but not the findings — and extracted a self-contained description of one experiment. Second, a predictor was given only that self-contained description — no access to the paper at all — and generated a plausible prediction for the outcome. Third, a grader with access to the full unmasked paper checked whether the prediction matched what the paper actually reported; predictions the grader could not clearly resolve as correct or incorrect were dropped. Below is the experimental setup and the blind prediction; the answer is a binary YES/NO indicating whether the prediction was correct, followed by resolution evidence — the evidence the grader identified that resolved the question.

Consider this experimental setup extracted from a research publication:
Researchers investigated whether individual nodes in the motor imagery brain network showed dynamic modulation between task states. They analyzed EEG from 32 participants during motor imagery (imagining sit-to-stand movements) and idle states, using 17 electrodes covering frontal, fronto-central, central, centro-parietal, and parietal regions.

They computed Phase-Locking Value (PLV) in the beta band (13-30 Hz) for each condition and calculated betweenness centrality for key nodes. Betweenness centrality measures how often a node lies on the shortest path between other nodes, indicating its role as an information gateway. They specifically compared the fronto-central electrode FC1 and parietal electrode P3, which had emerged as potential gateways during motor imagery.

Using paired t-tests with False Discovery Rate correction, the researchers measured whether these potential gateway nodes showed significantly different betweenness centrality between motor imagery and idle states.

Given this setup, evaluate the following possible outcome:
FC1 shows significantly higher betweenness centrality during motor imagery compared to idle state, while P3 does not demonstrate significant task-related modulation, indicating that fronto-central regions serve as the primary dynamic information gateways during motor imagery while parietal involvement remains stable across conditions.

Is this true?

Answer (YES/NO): NO